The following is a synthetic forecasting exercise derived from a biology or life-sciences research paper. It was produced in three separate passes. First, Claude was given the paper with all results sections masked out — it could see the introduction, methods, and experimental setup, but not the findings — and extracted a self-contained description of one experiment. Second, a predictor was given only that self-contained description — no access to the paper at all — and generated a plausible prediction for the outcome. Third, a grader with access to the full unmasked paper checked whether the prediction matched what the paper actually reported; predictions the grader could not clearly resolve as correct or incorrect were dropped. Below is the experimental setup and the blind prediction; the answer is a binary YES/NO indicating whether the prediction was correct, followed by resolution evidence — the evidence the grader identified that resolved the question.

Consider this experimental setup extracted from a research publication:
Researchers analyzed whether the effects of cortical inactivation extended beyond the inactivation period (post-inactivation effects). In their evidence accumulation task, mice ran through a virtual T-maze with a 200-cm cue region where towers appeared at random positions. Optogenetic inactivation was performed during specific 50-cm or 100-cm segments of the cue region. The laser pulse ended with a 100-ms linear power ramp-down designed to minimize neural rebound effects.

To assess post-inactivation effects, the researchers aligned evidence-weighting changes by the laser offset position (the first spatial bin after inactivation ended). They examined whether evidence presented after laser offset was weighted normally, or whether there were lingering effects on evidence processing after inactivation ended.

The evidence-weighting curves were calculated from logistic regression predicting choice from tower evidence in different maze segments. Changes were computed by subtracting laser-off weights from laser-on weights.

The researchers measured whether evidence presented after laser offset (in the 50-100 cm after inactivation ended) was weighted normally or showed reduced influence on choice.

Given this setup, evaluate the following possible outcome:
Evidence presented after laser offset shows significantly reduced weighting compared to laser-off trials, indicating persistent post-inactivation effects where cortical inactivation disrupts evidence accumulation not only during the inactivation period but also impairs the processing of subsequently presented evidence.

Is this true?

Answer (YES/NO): NO